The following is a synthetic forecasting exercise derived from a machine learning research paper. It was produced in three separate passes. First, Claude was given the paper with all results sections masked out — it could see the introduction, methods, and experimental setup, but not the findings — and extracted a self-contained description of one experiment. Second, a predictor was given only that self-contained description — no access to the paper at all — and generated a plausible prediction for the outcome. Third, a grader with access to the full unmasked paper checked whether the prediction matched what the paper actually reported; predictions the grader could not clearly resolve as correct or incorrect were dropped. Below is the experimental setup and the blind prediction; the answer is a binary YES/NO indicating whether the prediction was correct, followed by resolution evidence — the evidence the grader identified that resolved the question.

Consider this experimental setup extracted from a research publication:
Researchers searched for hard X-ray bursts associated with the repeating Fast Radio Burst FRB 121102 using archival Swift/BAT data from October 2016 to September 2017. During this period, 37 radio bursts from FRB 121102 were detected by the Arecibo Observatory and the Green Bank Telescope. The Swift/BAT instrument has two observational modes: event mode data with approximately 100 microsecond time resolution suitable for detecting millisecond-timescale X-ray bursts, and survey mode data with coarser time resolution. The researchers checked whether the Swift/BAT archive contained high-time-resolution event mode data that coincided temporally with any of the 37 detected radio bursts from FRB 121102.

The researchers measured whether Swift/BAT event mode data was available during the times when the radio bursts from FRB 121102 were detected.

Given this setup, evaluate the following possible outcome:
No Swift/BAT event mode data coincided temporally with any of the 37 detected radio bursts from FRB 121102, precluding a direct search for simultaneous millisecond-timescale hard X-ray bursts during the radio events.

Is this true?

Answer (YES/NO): YES